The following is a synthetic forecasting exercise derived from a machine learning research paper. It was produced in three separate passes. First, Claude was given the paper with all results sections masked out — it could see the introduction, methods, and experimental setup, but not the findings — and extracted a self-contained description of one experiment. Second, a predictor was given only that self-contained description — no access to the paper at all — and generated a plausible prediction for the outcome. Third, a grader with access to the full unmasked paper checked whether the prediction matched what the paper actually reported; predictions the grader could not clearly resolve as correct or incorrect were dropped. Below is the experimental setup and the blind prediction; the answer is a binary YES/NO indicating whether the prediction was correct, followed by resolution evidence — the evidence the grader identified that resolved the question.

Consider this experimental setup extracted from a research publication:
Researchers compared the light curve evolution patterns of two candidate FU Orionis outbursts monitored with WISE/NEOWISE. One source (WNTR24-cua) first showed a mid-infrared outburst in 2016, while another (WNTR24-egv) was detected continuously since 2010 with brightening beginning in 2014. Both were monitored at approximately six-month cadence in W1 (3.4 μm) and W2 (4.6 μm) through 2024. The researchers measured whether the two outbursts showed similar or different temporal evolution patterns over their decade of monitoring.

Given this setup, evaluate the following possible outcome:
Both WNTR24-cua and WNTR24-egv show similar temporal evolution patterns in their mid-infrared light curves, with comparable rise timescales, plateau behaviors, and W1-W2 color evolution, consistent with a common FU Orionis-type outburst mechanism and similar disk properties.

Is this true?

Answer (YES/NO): NO